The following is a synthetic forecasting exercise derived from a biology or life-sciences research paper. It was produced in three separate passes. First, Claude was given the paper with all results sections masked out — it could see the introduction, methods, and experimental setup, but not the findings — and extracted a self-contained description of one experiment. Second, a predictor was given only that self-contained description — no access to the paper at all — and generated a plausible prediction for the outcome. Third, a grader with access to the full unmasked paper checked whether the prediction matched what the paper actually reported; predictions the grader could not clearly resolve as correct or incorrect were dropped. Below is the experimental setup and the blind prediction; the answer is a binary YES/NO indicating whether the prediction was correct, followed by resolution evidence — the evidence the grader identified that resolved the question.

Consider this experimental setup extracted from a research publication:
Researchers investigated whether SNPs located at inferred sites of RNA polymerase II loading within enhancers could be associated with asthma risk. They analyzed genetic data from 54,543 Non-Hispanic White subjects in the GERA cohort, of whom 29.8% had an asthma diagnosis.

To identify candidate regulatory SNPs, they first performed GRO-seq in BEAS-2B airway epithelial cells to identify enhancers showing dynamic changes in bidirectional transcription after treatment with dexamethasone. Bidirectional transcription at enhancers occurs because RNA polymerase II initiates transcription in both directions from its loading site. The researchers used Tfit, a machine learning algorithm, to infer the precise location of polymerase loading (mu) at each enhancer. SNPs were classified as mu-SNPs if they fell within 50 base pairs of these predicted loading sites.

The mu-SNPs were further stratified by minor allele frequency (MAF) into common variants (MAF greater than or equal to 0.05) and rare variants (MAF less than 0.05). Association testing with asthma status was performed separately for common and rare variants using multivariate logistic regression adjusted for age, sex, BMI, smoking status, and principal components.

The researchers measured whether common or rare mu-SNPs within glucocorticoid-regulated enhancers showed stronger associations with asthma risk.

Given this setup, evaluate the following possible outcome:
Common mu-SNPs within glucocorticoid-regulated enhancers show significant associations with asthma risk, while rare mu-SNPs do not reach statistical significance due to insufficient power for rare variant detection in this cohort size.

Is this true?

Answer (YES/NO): NO